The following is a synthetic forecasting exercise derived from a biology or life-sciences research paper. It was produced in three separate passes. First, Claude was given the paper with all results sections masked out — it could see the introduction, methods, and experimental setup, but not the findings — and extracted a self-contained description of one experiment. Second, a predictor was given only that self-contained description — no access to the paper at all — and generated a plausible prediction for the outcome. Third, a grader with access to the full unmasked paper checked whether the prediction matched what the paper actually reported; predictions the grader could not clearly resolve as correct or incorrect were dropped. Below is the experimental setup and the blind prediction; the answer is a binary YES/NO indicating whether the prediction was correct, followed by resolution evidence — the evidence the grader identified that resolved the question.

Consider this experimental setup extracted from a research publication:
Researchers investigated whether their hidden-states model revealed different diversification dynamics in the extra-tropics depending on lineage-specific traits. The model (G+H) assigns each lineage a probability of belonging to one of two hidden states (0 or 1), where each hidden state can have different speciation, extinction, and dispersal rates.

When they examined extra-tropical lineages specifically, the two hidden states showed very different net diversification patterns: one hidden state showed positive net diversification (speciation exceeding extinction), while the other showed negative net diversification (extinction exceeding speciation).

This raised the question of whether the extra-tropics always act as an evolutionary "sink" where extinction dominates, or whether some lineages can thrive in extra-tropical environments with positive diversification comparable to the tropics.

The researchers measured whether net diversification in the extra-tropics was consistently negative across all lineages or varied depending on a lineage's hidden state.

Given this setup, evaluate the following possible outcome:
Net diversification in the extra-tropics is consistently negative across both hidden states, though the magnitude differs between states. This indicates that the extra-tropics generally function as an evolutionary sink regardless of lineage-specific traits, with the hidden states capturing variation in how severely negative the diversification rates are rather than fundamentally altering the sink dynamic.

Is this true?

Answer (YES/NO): NO